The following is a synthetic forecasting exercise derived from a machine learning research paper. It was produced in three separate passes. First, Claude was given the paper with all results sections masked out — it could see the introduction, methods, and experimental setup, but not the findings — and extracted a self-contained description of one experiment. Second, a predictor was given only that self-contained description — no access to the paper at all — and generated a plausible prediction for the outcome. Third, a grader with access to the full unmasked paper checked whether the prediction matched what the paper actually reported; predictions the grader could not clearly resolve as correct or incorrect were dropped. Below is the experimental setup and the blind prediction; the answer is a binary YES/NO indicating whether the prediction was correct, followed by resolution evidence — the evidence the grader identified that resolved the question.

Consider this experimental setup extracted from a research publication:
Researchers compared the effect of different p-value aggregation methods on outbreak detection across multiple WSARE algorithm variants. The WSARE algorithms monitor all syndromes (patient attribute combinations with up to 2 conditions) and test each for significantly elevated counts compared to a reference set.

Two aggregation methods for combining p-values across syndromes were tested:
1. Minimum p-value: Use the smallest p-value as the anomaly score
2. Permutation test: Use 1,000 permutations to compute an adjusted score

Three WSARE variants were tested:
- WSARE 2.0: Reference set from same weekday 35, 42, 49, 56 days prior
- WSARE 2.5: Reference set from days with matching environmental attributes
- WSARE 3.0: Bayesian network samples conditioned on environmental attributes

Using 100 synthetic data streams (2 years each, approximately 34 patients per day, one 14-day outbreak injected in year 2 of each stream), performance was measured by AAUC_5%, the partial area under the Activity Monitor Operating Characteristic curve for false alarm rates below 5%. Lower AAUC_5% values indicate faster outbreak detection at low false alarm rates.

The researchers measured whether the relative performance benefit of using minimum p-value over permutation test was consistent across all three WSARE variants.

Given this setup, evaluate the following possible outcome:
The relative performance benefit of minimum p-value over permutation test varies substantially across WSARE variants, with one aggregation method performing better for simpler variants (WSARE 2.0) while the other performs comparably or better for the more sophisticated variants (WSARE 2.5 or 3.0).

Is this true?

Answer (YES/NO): NO